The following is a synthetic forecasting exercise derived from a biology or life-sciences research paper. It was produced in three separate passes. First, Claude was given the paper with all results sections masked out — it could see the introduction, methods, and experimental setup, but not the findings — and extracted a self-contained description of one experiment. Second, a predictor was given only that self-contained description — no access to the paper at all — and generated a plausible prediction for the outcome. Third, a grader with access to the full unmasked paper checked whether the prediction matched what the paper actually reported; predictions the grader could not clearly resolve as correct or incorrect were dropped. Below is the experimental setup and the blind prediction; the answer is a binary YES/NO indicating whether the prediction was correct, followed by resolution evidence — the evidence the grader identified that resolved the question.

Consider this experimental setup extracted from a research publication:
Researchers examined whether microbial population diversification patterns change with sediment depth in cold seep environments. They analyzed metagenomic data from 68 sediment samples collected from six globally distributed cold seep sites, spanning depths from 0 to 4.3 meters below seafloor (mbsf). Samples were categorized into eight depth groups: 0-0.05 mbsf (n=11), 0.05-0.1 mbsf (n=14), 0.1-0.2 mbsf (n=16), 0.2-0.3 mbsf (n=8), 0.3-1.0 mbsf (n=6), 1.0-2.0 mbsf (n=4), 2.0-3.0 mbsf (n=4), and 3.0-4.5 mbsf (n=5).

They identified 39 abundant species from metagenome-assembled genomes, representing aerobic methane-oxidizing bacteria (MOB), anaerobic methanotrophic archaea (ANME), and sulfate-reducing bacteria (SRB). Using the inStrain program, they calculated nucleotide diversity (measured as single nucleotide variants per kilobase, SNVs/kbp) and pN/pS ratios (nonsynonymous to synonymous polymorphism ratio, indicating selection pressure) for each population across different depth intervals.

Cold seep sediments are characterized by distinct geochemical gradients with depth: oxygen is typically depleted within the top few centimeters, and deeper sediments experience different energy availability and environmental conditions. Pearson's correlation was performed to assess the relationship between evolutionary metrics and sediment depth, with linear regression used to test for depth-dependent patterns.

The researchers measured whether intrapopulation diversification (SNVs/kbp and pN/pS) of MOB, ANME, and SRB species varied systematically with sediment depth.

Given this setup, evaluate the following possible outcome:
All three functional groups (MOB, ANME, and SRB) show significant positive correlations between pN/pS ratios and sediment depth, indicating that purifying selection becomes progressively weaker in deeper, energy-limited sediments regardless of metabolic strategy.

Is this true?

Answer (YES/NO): NO